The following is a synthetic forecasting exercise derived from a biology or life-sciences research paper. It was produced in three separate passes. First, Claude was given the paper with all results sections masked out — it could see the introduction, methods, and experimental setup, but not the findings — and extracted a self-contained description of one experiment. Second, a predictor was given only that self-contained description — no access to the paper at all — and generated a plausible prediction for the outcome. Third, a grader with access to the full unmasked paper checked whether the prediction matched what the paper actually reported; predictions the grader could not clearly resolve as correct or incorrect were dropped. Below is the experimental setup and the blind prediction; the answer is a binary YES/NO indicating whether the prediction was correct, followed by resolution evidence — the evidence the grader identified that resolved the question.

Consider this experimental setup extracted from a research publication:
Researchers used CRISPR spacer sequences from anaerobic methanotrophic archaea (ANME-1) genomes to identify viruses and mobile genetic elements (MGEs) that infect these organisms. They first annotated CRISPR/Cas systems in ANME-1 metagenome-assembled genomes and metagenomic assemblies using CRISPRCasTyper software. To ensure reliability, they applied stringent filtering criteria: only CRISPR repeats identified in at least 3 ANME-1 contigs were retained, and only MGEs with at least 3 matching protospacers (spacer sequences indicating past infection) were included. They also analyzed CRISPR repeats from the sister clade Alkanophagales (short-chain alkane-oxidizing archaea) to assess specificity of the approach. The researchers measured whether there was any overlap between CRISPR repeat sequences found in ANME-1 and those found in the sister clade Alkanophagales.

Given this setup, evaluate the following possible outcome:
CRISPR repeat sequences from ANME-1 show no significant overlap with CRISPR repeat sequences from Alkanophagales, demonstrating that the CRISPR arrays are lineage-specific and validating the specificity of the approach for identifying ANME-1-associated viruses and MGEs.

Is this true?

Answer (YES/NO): YES